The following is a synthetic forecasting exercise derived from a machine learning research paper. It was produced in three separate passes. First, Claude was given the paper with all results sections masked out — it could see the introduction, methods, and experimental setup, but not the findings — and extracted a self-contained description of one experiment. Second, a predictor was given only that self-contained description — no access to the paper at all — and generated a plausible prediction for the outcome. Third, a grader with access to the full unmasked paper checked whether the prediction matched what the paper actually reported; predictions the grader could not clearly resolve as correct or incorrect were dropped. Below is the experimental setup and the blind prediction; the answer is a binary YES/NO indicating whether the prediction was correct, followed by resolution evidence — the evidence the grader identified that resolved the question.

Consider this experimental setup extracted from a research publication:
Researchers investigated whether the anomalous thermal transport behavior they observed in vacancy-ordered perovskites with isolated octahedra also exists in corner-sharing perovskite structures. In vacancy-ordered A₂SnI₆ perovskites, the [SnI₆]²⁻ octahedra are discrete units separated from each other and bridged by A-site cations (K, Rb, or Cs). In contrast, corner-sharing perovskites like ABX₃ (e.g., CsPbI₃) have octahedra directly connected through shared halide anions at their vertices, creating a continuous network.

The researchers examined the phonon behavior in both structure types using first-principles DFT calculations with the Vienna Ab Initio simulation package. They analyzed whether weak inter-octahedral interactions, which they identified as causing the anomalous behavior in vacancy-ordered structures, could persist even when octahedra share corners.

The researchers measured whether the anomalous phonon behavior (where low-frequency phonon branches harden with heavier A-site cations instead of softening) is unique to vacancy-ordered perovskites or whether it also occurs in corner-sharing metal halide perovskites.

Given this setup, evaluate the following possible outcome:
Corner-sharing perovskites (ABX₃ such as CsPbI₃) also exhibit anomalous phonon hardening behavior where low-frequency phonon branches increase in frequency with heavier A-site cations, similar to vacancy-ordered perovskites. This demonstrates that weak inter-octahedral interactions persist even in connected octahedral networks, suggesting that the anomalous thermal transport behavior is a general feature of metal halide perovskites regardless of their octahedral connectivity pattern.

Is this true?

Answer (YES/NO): YES